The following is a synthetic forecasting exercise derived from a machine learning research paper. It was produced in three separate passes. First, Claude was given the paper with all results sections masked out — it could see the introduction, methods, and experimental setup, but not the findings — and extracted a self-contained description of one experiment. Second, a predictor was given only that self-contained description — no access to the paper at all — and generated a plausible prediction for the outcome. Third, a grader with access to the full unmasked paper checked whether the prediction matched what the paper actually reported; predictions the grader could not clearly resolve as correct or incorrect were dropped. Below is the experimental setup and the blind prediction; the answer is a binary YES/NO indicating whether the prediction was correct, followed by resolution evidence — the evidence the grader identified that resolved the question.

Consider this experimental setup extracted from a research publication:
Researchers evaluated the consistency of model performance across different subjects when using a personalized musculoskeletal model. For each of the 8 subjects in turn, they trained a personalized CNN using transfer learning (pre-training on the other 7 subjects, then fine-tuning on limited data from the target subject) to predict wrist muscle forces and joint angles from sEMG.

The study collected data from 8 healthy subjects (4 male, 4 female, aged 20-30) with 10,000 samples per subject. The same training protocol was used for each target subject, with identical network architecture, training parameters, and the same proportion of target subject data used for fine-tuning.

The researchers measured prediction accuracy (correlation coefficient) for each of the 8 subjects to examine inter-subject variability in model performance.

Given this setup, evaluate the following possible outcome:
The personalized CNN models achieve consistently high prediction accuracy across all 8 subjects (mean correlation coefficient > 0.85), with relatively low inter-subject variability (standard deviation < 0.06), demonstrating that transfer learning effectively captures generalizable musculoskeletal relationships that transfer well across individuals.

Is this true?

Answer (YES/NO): YES